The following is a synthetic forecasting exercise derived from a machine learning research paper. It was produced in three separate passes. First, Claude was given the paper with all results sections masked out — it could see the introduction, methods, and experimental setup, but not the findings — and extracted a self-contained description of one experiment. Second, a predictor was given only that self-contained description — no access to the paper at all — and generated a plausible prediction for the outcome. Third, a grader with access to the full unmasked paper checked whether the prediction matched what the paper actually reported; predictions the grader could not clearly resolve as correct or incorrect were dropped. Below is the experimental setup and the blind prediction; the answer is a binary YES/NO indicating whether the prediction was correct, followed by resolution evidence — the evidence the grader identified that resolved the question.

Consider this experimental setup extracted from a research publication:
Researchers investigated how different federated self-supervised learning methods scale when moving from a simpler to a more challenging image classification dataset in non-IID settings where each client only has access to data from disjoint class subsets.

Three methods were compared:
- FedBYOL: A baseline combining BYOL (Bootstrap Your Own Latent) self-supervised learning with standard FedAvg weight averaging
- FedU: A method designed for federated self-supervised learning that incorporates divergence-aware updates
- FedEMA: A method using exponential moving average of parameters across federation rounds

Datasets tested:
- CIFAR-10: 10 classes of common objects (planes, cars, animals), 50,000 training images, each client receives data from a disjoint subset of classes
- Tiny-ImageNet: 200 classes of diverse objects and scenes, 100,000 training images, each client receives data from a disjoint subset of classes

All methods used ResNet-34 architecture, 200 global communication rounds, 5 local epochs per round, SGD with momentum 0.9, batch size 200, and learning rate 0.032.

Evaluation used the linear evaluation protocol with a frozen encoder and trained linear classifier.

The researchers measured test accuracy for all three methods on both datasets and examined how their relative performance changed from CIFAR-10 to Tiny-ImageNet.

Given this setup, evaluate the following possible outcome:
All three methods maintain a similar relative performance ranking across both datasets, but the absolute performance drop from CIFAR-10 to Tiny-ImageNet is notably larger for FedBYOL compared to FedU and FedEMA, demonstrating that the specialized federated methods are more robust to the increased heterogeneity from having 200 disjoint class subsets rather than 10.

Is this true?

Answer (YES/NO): NO